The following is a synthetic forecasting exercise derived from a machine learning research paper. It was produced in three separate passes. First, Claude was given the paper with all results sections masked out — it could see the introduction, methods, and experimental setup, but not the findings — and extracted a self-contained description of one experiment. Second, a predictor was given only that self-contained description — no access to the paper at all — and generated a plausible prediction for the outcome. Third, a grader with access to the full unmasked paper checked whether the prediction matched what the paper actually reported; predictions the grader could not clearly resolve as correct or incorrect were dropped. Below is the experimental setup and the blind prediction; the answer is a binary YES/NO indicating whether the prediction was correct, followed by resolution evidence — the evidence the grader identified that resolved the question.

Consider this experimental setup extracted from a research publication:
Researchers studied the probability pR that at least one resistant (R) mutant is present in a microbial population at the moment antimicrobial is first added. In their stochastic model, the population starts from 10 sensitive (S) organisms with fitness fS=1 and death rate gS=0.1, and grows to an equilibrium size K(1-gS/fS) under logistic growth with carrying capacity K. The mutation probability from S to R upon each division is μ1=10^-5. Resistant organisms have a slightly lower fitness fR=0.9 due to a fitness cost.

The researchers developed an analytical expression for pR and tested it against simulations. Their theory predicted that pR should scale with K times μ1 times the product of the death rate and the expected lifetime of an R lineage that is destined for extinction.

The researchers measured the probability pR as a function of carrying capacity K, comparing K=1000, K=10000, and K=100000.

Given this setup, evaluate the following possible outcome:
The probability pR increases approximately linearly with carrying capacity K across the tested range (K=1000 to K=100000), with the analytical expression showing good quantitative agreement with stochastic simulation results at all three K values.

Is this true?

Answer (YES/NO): NO